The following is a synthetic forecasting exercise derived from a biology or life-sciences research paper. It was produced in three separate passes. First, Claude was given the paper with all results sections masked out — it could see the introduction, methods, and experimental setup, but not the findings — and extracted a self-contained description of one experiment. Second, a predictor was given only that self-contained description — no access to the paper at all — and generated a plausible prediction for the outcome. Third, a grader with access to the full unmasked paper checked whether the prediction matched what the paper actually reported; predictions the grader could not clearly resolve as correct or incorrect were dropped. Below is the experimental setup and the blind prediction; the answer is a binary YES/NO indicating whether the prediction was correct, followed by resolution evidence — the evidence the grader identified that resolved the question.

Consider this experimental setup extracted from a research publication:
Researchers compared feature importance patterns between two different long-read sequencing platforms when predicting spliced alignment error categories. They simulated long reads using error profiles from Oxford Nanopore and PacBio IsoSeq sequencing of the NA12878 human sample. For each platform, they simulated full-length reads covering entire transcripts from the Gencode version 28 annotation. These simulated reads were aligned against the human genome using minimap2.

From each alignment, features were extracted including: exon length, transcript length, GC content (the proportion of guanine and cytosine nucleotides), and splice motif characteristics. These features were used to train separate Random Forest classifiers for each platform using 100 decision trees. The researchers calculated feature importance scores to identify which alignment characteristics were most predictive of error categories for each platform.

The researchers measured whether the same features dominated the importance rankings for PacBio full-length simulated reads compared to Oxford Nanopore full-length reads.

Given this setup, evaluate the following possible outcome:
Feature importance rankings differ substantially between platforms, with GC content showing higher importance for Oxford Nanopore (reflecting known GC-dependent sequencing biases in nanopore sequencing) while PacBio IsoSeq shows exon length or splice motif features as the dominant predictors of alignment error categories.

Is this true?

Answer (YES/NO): NO